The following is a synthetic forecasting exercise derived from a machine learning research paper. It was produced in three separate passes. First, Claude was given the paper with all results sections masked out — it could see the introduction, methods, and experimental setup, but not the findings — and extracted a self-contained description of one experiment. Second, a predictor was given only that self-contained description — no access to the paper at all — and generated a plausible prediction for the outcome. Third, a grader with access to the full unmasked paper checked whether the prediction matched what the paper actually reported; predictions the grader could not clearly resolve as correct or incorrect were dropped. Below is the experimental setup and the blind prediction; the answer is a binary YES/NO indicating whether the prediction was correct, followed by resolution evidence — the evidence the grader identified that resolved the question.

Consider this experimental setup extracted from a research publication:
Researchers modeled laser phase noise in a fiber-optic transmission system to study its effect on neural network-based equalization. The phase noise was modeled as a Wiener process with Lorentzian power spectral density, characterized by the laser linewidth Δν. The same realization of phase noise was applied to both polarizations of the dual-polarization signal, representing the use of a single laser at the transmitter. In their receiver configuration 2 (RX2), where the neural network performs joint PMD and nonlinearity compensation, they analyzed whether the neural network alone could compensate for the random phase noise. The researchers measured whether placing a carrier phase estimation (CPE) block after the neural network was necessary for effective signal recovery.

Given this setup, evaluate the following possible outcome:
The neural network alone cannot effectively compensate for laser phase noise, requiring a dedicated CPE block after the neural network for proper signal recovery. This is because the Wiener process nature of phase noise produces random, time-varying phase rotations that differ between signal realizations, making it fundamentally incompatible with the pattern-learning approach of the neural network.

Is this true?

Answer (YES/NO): YES